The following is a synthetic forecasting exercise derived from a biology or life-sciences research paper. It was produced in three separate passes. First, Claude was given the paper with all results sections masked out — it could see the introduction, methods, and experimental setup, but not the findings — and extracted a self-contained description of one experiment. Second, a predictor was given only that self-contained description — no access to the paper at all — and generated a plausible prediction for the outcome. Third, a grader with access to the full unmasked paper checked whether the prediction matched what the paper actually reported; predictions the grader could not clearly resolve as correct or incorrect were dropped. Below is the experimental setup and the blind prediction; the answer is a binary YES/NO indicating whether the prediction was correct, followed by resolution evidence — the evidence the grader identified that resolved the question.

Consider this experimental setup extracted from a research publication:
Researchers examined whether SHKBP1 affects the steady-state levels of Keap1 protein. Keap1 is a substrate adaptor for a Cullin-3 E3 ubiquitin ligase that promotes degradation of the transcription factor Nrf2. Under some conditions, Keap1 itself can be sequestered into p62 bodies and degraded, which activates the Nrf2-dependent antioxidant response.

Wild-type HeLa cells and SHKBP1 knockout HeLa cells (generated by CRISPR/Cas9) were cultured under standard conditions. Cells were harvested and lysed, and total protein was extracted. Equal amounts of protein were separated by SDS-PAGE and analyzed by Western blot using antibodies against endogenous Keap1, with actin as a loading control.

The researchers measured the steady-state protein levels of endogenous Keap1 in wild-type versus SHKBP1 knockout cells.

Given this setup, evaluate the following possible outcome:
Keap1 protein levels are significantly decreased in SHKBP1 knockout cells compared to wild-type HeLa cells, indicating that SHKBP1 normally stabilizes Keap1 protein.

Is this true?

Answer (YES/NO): YES